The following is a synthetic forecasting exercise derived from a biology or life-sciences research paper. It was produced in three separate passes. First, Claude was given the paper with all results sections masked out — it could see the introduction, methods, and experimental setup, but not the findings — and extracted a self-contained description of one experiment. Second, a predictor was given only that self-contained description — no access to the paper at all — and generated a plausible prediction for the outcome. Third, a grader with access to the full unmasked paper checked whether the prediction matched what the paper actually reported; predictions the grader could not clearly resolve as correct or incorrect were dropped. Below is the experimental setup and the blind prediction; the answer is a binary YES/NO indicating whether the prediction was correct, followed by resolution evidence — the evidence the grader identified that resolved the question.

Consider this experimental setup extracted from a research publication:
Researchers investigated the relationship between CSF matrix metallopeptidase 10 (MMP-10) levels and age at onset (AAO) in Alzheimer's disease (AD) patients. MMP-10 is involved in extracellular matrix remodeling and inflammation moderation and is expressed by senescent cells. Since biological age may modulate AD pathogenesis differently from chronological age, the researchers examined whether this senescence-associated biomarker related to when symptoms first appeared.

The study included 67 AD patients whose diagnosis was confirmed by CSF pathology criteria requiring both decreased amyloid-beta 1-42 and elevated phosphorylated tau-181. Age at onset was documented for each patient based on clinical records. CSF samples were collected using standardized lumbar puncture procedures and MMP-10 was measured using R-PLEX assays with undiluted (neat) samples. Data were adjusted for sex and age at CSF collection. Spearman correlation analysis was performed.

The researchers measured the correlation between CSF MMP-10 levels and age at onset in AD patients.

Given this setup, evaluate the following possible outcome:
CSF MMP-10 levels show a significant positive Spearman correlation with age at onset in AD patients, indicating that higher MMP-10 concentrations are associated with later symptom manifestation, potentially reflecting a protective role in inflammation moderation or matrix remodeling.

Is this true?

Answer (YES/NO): YES